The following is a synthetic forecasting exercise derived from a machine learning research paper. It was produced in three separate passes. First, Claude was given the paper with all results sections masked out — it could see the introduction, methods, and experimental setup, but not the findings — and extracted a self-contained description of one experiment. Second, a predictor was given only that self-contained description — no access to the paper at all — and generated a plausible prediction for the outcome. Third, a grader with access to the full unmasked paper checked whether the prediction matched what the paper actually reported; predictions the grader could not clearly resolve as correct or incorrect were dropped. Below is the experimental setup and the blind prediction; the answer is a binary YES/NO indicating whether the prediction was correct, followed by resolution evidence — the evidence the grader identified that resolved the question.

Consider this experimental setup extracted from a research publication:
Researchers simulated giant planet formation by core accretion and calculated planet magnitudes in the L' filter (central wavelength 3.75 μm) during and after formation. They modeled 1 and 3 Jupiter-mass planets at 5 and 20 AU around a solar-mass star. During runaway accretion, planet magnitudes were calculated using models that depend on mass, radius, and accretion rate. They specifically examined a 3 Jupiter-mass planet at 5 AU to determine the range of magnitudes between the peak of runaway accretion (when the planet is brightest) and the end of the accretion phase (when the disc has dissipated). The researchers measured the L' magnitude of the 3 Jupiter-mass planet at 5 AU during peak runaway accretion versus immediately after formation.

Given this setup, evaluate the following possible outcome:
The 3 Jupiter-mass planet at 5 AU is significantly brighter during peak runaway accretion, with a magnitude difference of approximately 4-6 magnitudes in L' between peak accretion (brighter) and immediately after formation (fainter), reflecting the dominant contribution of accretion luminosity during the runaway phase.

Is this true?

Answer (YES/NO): YES